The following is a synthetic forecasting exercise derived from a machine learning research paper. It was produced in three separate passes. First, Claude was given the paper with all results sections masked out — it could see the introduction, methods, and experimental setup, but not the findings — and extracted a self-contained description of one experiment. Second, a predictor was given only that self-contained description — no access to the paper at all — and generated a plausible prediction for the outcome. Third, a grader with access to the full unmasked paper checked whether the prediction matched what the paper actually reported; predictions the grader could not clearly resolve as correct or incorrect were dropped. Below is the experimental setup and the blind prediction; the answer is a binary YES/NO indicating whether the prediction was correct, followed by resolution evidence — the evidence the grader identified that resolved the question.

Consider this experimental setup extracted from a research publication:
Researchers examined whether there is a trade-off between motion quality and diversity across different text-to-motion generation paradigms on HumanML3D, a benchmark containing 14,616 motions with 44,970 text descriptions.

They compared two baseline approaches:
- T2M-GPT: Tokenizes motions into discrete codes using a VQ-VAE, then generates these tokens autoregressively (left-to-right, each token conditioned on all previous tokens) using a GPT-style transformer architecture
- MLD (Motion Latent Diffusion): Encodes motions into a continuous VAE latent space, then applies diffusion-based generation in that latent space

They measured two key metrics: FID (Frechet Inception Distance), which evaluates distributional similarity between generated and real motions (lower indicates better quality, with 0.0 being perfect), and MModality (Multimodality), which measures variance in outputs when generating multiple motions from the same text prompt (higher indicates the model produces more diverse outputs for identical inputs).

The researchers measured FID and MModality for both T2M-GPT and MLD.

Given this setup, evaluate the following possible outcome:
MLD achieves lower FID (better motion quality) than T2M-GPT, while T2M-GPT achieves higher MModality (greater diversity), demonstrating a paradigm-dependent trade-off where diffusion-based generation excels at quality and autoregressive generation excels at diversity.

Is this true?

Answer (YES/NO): NO